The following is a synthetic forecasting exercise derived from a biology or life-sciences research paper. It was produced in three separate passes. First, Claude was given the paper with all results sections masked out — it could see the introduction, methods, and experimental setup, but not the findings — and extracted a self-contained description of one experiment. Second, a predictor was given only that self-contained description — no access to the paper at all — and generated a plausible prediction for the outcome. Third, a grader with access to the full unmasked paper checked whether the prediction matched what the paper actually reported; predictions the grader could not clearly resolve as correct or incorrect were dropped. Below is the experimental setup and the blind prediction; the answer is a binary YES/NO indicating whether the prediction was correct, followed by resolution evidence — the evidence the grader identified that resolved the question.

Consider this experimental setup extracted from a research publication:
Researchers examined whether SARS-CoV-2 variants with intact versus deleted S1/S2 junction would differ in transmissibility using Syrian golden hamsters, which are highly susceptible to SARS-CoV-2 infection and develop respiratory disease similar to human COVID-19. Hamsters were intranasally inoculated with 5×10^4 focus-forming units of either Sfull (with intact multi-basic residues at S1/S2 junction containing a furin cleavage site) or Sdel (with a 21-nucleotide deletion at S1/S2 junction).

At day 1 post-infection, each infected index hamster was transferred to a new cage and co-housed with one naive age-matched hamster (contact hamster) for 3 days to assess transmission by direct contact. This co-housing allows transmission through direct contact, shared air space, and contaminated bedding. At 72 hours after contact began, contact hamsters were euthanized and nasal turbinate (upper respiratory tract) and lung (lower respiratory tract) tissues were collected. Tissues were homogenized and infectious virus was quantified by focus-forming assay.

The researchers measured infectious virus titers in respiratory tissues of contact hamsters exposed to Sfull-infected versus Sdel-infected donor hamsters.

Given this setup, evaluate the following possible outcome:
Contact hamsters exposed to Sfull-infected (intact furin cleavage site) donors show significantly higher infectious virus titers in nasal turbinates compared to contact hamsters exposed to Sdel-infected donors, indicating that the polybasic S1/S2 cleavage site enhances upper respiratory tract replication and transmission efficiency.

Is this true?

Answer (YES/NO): YES